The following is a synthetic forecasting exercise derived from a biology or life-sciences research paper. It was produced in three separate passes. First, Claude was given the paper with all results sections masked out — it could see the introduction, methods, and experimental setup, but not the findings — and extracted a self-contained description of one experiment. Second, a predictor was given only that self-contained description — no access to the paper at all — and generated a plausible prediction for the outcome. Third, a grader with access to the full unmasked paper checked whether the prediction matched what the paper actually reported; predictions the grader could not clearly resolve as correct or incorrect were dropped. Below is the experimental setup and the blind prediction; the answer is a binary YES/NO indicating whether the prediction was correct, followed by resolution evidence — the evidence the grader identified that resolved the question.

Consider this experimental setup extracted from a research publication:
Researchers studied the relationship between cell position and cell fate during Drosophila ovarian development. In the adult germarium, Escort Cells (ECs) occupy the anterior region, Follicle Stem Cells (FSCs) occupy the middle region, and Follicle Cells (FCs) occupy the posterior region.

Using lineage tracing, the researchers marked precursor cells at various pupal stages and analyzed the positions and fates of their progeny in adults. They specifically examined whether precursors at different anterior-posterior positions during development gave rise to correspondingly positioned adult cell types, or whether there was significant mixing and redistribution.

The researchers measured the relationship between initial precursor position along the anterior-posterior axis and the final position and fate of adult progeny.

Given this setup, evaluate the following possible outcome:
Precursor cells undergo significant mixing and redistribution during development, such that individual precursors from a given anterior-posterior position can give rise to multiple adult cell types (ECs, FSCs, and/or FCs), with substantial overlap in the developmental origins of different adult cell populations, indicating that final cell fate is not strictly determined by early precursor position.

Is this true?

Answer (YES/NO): YES